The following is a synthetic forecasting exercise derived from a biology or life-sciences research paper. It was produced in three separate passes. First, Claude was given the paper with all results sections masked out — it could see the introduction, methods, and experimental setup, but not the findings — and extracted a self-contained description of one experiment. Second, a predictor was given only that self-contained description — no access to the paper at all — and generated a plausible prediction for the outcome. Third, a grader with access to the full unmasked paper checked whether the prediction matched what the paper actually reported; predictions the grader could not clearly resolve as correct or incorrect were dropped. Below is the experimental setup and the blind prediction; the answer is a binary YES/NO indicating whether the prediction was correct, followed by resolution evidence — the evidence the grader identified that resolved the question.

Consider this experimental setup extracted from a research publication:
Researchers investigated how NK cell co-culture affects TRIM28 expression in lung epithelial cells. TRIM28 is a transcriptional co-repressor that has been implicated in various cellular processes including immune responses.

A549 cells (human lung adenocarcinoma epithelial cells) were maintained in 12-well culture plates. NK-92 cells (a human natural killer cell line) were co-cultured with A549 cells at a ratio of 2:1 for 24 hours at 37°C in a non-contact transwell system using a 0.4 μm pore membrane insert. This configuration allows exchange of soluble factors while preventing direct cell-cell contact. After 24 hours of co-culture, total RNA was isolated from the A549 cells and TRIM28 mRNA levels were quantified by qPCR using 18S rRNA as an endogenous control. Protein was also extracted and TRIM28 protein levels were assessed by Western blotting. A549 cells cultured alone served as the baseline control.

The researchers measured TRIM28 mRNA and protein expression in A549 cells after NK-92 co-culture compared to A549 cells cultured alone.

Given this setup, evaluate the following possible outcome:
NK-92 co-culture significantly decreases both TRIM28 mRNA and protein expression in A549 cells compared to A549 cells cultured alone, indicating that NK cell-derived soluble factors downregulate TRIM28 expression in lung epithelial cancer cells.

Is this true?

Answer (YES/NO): YES